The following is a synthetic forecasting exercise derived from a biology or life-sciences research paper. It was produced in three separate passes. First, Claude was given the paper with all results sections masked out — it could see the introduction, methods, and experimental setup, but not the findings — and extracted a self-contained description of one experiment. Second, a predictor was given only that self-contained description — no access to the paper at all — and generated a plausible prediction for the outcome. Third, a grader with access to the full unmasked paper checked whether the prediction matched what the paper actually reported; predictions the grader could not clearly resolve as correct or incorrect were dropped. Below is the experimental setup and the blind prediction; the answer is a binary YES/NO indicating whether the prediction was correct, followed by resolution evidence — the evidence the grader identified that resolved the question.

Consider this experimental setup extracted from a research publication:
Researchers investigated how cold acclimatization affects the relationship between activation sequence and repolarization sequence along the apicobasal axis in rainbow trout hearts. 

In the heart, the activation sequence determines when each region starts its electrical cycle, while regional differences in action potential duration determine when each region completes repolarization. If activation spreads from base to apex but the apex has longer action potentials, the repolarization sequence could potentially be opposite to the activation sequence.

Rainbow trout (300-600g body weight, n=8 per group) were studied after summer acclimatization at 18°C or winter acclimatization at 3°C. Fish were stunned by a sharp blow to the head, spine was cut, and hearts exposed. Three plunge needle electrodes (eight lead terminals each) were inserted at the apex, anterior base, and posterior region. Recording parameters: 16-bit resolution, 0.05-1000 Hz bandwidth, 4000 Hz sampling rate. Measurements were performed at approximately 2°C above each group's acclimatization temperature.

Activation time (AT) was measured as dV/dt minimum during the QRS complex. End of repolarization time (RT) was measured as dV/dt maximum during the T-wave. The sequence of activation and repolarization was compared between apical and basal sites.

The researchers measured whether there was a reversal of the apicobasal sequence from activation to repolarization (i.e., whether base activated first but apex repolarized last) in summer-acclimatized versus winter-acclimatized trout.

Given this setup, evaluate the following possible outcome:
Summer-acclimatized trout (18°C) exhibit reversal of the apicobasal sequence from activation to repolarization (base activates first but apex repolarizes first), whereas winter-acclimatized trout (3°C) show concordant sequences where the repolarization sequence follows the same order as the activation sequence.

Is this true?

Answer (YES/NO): NO